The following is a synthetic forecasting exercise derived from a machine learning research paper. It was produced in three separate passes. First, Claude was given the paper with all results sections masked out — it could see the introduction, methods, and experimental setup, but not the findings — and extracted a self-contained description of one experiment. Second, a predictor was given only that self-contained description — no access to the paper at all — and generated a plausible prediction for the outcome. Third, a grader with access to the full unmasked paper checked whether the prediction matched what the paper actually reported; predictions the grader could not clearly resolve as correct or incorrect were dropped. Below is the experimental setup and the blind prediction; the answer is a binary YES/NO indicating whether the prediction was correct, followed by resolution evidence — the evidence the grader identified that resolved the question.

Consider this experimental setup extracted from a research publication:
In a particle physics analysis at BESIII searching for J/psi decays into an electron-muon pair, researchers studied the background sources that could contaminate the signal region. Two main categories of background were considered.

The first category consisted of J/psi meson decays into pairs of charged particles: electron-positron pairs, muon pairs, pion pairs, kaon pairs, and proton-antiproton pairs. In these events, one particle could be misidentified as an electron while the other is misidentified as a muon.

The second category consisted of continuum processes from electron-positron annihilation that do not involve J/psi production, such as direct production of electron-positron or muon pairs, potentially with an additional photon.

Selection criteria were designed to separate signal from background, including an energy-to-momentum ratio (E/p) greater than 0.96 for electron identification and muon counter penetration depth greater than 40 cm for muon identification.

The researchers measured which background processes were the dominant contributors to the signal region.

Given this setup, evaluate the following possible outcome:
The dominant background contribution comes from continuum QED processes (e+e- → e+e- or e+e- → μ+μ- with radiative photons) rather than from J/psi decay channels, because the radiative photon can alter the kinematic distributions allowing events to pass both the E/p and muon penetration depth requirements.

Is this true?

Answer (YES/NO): NO